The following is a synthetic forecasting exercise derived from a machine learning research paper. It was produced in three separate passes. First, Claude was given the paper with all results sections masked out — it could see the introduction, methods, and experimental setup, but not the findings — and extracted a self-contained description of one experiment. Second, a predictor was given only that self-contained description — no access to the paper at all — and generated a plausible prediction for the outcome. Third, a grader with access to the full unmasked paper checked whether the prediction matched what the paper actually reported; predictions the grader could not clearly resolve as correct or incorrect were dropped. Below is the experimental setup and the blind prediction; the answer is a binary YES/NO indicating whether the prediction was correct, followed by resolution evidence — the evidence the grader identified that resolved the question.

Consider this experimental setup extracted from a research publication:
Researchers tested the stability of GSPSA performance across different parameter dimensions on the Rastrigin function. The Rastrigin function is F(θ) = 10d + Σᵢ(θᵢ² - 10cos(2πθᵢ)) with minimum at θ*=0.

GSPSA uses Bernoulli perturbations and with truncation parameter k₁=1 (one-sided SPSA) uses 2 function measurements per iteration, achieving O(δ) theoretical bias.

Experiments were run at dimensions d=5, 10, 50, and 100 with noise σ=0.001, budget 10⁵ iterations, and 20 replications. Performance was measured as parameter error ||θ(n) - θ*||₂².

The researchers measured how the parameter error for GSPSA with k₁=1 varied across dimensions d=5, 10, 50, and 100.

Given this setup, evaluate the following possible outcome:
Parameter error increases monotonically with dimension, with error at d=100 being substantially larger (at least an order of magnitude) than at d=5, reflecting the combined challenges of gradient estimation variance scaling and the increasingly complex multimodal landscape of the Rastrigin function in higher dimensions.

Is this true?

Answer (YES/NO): NO